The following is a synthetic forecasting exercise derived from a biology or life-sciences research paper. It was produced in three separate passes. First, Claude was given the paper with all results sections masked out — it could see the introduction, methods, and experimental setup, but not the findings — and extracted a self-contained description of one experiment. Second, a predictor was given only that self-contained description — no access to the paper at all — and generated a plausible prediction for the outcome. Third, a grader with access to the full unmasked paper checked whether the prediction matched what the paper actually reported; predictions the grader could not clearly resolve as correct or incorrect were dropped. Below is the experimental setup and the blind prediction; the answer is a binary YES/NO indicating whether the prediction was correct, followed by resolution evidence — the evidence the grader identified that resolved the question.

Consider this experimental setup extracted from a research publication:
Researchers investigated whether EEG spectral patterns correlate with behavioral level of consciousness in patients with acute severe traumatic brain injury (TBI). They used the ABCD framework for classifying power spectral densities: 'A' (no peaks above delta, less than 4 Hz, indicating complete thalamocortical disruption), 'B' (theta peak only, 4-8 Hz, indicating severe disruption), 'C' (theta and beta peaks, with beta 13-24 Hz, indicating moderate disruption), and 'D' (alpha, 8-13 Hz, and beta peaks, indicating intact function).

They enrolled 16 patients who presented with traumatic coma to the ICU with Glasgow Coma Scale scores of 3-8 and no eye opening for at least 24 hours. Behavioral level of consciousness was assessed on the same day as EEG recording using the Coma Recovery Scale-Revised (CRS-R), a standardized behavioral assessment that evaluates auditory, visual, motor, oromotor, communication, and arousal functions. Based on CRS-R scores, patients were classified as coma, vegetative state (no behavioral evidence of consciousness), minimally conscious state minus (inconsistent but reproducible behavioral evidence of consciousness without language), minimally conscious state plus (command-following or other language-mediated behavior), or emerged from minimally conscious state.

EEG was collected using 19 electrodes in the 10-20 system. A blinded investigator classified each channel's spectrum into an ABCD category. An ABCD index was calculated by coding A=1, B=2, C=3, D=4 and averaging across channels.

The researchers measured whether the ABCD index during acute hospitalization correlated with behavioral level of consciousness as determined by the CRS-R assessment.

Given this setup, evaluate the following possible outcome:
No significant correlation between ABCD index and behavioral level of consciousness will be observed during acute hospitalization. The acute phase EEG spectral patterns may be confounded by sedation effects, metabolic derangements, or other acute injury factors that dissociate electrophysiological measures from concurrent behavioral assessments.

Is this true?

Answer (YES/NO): YES